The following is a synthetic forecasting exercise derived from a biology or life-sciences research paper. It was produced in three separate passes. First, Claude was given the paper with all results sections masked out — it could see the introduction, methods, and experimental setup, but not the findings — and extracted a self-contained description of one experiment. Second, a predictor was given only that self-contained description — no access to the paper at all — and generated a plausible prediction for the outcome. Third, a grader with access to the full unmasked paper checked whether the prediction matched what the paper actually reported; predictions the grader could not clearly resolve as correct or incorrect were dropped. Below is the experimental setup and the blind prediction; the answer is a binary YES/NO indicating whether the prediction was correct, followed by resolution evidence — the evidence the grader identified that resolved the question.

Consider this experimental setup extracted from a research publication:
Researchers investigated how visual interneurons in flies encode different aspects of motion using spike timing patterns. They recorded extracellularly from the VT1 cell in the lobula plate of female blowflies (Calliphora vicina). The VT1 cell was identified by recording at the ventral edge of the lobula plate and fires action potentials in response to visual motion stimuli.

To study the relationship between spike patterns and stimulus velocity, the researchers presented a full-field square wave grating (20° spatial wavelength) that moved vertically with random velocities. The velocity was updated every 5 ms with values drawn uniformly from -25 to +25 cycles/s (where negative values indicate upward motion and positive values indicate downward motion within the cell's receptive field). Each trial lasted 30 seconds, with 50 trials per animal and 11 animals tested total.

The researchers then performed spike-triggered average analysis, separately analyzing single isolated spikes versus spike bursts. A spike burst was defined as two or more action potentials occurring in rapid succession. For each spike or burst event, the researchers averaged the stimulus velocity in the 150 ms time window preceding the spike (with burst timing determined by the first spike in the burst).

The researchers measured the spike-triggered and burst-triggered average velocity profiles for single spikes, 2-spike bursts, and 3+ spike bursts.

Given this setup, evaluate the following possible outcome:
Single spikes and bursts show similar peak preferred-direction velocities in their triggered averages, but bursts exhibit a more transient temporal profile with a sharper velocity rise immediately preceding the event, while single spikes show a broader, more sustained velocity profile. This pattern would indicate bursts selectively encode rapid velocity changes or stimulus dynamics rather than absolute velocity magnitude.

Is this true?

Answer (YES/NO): NO